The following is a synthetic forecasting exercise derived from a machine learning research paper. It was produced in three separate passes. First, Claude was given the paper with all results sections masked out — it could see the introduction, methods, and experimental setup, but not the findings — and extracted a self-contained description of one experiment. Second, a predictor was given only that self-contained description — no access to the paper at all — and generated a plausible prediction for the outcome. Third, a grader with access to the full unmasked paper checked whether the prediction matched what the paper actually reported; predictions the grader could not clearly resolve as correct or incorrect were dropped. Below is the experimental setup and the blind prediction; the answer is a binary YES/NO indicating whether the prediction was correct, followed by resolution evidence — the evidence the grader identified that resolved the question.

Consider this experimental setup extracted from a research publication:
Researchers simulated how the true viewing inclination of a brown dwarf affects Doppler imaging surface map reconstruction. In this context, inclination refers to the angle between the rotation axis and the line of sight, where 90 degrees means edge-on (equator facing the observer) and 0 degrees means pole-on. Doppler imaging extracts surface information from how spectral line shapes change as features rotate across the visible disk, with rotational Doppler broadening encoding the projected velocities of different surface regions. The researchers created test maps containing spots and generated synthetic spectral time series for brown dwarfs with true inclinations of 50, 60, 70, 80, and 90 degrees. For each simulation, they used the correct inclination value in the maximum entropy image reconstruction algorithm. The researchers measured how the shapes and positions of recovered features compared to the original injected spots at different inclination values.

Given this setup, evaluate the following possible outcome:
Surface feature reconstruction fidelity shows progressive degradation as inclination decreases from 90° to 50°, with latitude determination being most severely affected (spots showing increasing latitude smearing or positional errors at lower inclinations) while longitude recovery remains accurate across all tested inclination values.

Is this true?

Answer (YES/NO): NO